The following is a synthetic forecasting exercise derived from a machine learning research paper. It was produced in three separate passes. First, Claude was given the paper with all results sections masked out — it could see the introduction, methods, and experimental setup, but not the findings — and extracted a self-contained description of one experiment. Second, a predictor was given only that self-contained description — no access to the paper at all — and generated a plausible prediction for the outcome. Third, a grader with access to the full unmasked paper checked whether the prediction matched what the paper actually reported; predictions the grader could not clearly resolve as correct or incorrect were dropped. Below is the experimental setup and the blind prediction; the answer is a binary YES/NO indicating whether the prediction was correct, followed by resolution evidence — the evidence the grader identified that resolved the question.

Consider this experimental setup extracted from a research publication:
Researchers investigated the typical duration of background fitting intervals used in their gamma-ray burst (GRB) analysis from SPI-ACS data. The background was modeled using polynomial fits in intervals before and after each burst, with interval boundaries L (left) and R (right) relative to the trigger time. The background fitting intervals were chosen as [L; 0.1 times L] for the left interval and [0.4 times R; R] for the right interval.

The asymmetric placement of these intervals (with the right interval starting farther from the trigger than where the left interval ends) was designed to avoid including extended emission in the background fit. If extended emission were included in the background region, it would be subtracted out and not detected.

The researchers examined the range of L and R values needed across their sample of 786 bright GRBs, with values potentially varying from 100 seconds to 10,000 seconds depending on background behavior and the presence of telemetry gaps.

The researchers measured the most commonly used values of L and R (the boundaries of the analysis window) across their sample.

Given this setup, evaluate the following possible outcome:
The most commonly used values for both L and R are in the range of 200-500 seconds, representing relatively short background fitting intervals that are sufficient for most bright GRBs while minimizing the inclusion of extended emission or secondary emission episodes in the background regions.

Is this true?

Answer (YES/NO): NO